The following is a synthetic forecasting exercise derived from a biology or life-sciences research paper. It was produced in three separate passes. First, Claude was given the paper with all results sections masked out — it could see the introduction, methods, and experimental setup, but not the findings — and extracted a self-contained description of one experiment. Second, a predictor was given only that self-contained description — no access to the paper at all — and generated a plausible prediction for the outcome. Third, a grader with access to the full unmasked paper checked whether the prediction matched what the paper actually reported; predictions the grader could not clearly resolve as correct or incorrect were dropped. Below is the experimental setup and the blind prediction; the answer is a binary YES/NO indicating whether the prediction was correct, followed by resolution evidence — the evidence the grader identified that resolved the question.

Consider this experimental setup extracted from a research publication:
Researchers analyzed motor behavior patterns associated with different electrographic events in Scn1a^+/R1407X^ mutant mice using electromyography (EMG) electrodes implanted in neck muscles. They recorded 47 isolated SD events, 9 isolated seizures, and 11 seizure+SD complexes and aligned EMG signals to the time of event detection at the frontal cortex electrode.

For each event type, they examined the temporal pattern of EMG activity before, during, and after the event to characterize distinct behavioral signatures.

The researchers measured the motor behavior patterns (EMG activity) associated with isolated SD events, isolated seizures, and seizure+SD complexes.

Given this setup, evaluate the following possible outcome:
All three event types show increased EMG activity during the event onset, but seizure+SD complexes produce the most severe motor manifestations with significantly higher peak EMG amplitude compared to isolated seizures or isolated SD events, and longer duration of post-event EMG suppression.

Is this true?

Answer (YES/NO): NO